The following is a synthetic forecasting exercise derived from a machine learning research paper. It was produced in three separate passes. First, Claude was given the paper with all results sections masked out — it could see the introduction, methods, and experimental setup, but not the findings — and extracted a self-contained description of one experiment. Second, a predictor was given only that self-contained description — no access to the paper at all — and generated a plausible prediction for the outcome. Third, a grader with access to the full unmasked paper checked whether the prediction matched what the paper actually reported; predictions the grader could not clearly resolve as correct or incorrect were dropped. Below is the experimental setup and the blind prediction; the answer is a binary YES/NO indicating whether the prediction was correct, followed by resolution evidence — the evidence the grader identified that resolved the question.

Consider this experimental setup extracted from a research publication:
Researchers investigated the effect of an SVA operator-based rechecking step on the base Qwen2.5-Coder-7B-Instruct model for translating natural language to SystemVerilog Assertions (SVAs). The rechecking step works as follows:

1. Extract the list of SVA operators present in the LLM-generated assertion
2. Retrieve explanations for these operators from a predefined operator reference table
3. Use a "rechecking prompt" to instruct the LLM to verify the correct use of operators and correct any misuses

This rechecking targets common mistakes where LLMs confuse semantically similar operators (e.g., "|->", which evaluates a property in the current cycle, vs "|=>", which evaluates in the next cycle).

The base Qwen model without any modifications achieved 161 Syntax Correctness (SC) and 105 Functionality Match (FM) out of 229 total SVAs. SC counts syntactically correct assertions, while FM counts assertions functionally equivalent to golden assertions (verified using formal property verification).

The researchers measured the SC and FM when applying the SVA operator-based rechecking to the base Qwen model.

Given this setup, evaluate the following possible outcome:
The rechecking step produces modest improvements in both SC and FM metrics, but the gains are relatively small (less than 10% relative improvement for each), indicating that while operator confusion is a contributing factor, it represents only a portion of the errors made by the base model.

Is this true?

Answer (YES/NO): NO